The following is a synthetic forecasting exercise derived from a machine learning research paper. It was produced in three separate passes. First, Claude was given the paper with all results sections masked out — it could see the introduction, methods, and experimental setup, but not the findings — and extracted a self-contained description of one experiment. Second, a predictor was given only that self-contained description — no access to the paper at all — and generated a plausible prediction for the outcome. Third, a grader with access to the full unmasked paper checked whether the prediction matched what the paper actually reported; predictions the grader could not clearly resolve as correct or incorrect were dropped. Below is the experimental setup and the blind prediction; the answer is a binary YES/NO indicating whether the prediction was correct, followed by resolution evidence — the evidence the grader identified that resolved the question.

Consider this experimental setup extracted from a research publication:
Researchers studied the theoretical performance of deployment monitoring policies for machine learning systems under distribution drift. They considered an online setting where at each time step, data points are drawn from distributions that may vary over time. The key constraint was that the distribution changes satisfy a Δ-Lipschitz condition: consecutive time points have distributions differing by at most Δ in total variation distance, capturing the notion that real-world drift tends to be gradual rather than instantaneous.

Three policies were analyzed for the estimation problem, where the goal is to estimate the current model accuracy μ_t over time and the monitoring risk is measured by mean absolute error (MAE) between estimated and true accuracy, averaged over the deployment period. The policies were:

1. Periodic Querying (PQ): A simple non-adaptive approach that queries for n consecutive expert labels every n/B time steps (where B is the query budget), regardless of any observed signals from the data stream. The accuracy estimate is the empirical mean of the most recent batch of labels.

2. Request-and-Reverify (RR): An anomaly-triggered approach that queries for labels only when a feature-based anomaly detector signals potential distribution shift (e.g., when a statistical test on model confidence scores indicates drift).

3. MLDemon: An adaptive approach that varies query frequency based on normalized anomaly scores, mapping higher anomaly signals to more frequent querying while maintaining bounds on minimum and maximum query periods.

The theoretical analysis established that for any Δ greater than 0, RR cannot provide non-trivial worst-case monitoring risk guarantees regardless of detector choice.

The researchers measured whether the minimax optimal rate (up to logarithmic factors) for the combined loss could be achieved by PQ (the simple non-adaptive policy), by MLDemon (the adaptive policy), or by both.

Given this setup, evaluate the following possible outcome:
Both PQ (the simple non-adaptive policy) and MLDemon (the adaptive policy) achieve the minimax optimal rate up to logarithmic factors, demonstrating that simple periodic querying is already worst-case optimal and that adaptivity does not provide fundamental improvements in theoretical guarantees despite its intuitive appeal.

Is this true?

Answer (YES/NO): YES